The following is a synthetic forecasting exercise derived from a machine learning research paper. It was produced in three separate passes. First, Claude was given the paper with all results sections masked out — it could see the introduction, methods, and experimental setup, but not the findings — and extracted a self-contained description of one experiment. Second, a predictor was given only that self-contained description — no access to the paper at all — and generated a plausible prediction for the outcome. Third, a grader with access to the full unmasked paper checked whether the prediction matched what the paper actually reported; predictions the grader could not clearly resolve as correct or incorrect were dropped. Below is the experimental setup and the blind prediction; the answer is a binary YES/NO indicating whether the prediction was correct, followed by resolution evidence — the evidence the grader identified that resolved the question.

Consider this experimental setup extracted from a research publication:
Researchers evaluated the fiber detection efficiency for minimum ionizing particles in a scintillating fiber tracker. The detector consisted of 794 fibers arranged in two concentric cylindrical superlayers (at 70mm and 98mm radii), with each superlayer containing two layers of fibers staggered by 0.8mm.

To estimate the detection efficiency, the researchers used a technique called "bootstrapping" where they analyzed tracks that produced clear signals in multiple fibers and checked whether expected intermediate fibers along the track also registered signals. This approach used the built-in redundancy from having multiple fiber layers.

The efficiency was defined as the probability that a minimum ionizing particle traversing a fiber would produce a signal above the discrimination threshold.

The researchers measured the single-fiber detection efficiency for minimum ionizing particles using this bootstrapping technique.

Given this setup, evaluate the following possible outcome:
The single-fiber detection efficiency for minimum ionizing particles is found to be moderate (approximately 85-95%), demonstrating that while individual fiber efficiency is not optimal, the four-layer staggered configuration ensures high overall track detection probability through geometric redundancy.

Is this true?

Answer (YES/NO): NO